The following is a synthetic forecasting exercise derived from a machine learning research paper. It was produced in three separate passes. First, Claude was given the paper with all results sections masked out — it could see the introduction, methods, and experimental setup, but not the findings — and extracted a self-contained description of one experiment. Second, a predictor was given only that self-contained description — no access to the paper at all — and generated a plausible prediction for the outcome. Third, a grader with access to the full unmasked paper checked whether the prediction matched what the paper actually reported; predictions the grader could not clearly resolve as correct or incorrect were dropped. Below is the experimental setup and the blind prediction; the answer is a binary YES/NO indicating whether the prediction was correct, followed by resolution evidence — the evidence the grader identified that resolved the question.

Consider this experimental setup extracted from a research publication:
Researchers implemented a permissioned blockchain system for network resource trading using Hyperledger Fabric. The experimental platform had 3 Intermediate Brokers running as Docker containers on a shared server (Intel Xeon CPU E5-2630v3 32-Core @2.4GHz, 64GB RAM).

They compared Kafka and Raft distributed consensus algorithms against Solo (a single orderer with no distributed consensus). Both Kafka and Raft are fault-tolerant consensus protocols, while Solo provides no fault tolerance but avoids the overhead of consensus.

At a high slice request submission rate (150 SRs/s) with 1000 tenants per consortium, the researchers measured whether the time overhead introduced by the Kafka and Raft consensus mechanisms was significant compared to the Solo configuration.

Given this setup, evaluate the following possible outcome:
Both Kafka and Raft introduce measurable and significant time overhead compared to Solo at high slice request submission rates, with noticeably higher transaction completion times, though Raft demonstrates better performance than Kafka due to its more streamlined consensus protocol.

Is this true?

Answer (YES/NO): NO